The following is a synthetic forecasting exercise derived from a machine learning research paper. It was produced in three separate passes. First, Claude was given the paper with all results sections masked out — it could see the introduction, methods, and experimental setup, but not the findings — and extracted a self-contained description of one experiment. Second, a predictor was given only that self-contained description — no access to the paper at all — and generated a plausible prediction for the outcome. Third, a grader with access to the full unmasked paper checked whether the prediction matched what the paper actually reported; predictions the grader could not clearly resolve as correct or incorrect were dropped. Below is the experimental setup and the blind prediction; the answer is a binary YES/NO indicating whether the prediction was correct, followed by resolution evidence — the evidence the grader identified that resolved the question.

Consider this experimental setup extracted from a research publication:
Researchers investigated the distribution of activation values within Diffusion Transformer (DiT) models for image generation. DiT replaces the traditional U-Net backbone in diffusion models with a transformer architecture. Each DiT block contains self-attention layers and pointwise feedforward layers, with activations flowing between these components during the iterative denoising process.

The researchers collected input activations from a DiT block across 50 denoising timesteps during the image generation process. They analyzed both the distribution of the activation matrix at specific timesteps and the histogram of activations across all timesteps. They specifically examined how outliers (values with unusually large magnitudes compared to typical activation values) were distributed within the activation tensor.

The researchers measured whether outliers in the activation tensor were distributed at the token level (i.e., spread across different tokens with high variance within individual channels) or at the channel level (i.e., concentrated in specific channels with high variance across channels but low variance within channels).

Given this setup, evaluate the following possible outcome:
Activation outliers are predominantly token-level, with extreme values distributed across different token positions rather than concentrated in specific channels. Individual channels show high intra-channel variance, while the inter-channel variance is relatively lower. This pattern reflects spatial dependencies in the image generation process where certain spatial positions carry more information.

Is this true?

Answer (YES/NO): NO